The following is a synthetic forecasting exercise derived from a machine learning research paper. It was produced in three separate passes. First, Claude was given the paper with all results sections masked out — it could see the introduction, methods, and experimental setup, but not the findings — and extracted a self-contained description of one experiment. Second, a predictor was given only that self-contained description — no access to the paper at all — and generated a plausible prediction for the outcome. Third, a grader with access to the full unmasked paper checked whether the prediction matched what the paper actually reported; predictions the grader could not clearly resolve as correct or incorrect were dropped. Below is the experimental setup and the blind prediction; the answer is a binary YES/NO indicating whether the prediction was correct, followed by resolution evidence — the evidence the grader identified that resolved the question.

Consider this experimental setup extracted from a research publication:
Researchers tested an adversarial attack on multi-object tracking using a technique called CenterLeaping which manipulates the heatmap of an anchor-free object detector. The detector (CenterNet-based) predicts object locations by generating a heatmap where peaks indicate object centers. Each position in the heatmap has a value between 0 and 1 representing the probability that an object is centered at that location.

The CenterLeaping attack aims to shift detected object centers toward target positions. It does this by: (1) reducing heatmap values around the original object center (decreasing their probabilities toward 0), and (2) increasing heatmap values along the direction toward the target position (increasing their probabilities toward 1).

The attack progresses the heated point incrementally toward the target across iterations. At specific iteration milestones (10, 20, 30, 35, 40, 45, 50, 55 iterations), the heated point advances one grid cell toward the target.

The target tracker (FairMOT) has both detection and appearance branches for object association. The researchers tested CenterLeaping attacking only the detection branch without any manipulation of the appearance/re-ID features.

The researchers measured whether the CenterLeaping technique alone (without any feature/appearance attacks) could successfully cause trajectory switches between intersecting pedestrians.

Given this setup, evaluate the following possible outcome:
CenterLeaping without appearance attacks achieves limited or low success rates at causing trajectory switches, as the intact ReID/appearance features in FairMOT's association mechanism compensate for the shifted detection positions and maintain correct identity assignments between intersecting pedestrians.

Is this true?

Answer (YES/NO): NO